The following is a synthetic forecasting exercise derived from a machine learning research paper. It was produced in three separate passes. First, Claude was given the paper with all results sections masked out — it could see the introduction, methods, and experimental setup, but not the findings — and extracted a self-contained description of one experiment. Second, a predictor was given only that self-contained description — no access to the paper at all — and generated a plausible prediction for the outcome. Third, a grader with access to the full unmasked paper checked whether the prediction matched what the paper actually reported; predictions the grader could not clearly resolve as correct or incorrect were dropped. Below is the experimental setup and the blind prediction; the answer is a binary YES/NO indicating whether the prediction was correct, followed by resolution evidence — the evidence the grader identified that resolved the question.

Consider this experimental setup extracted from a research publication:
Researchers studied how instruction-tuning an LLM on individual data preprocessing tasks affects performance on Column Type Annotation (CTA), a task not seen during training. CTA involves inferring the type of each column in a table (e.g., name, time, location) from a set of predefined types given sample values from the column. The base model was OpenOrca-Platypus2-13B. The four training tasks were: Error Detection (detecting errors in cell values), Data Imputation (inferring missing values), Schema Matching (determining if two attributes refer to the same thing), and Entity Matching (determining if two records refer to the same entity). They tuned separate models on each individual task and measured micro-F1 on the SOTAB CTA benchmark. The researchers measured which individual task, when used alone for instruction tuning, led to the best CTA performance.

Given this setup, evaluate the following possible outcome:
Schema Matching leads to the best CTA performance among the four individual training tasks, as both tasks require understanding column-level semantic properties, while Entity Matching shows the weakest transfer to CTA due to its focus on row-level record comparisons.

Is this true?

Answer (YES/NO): NO